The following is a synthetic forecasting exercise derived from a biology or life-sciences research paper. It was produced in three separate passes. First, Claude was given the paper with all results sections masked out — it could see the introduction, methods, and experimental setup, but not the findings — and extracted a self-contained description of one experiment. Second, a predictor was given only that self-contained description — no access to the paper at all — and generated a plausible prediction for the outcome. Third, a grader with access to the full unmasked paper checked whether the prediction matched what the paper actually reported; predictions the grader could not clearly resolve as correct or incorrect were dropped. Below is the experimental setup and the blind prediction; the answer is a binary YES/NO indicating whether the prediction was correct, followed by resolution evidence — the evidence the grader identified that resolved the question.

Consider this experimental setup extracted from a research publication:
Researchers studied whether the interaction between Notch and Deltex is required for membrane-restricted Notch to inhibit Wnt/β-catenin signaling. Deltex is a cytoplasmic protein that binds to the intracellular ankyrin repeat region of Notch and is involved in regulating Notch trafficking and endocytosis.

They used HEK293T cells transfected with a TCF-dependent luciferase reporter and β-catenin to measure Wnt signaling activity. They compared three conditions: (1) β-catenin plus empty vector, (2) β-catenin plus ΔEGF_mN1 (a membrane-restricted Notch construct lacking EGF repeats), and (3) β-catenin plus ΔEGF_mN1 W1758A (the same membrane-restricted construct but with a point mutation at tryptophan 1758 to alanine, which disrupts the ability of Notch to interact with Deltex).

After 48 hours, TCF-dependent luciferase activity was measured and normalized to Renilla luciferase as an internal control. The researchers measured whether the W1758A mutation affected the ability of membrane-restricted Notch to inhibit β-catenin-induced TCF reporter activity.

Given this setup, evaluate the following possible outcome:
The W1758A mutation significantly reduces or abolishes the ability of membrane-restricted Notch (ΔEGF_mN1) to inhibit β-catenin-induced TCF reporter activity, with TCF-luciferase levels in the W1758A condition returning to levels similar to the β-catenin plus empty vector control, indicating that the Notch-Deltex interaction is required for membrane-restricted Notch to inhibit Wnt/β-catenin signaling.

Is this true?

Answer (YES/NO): NO